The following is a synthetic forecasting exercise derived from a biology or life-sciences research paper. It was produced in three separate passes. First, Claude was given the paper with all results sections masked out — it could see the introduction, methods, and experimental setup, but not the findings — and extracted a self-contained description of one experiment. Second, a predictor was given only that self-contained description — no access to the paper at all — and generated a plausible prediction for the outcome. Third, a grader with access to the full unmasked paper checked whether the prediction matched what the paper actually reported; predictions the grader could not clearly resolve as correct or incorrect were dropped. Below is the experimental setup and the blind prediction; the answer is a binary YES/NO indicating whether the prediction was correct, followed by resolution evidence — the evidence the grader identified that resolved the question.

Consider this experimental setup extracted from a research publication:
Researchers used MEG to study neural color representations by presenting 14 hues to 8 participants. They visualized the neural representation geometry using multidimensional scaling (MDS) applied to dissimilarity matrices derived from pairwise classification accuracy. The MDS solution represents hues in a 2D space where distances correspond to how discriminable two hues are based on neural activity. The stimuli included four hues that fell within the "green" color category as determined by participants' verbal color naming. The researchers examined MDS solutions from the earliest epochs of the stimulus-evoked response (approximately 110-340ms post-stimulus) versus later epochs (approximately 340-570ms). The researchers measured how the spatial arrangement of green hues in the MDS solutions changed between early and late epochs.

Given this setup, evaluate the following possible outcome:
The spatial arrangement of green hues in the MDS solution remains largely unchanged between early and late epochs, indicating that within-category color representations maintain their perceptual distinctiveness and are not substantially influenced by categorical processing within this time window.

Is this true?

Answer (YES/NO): NO